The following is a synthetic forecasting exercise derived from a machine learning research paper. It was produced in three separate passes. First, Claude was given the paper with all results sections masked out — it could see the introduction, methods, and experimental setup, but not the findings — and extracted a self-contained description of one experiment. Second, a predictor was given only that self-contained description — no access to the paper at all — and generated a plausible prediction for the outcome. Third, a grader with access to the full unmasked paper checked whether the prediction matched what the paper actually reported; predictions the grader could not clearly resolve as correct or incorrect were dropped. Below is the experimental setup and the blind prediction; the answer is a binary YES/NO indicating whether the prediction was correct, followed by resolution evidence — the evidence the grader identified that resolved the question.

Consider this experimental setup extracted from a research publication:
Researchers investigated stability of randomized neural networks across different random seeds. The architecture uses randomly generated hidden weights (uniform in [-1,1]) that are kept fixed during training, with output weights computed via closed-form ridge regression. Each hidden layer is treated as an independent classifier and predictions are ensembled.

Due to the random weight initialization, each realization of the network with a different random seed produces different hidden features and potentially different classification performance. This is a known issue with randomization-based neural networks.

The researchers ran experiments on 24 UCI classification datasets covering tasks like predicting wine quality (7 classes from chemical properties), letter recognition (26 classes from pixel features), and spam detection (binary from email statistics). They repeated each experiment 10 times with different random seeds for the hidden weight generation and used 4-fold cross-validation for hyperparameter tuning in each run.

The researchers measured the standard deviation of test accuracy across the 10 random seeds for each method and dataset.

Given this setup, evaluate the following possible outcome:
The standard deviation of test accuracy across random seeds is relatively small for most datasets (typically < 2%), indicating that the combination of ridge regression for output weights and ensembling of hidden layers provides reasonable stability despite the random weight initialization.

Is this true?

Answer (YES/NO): YES